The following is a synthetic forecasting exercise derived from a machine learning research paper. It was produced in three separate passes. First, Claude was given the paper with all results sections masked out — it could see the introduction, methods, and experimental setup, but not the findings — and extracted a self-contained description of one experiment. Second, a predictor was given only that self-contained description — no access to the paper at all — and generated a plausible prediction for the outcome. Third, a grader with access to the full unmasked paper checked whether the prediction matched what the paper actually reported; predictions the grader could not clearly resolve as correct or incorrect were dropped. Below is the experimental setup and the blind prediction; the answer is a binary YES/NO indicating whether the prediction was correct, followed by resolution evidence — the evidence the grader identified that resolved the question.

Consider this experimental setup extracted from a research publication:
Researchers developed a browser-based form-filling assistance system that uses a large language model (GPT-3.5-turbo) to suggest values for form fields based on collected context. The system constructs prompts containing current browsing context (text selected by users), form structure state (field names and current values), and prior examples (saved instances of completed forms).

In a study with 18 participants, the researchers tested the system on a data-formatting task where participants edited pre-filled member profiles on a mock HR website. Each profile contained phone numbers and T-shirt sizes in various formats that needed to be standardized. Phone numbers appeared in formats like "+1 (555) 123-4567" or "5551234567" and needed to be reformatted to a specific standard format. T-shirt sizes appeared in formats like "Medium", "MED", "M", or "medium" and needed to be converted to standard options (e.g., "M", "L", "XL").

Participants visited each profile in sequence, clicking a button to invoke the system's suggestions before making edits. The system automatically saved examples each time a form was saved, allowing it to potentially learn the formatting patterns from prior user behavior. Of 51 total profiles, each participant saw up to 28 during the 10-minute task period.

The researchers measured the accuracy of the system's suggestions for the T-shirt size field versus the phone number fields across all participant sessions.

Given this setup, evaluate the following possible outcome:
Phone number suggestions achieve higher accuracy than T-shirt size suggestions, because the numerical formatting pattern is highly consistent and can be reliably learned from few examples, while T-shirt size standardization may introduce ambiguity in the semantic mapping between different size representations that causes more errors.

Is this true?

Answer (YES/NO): NO